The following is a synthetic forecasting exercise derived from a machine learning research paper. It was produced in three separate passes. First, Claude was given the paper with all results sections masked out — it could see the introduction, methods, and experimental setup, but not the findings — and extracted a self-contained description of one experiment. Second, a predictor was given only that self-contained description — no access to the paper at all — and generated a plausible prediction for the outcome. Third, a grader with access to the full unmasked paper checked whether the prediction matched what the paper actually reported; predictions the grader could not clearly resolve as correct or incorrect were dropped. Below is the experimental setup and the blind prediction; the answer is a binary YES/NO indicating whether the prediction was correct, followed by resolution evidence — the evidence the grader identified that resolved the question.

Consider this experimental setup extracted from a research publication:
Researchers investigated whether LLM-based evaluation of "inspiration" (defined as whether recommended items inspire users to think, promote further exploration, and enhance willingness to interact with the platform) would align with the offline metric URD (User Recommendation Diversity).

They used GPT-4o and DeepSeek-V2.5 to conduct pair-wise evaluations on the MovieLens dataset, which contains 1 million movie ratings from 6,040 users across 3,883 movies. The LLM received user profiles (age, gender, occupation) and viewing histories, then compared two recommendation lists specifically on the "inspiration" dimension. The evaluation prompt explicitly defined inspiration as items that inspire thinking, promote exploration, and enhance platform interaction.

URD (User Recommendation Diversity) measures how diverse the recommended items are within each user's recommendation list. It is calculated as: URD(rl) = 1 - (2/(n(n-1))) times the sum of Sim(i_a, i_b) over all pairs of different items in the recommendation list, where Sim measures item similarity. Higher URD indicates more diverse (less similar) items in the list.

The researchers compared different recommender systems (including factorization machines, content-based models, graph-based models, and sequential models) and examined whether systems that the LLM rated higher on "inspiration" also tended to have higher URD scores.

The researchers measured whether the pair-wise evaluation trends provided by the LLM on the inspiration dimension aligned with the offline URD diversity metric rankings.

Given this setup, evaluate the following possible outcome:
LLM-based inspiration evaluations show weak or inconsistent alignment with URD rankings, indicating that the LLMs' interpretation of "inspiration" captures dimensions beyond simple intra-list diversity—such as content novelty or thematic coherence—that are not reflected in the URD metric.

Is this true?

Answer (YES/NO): NO